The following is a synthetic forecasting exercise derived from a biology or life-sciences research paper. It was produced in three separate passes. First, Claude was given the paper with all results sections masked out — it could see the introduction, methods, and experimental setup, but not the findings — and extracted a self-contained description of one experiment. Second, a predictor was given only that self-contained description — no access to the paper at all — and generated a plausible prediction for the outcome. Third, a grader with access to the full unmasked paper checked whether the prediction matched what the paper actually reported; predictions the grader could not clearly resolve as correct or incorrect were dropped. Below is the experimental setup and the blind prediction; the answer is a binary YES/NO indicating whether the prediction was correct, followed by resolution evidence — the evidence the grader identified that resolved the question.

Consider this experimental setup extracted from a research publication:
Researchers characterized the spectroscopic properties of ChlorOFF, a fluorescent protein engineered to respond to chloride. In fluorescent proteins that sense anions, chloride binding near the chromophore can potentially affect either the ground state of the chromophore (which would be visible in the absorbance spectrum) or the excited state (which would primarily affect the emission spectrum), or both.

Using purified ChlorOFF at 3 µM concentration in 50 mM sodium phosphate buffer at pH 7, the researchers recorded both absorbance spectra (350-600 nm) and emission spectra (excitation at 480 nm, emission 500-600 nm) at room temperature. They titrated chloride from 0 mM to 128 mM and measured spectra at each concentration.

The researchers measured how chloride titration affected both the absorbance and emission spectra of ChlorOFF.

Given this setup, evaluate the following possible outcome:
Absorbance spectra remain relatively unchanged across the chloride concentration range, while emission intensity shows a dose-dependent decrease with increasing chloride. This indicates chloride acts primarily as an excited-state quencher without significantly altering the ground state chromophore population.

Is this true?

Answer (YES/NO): NO